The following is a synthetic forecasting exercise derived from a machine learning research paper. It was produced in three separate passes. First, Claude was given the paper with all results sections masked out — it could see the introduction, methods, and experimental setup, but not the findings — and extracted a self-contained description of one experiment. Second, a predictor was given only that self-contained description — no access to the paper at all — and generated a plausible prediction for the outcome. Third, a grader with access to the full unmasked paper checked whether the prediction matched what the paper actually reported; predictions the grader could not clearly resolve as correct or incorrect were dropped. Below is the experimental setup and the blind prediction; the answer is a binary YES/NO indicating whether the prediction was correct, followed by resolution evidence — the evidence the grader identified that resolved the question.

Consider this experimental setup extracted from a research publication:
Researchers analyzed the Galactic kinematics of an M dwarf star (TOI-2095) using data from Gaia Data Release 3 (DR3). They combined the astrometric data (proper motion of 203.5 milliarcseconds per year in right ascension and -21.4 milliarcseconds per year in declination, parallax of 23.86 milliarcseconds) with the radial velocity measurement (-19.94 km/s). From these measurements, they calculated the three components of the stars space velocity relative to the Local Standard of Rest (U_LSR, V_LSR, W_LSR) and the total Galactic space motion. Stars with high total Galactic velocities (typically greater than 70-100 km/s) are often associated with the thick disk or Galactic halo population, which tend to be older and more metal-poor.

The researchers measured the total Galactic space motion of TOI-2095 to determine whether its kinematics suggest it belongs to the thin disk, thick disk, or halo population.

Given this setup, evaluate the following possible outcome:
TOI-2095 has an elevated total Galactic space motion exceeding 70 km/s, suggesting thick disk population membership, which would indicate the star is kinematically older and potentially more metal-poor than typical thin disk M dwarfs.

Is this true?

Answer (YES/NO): NO